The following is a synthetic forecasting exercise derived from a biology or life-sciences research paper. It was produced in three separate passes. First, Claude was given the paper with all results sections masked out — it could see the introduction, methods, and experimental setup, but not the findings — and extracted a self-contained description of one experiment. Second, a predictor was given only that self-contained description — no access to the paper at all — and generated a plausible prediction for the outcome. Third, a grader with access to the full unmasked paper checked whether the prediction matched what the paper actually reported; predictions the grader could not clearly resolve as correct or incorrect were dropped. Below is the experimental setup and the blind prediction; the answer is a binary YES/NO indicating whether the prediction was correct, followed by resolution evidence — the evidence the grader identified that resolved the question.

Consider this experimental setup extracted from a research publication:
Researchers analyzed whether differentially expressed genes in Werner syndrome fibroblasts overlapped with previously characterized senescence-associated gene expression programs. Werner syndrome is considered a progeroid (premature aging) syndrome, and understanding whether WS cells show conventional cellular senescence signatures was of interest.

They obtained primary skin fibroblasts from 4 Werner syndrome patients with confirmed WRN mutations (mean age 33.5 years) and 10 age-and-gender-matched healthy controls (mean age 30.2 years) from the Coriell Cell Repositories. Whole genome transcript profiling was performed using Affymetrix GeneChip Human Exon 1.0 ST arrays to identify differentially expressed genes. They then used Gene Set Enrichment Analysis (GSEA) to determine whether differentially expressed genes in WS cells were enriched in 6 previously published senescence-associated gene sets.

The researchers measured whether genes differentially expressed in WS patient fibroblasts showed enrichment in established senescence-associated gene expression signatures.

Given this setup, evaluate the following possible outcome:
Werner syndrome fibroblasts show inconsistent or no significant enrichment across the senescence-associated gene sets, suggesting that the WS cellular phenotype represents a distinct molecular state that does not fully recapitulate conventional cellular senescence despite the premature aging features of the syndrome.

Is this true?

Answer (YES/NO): NO